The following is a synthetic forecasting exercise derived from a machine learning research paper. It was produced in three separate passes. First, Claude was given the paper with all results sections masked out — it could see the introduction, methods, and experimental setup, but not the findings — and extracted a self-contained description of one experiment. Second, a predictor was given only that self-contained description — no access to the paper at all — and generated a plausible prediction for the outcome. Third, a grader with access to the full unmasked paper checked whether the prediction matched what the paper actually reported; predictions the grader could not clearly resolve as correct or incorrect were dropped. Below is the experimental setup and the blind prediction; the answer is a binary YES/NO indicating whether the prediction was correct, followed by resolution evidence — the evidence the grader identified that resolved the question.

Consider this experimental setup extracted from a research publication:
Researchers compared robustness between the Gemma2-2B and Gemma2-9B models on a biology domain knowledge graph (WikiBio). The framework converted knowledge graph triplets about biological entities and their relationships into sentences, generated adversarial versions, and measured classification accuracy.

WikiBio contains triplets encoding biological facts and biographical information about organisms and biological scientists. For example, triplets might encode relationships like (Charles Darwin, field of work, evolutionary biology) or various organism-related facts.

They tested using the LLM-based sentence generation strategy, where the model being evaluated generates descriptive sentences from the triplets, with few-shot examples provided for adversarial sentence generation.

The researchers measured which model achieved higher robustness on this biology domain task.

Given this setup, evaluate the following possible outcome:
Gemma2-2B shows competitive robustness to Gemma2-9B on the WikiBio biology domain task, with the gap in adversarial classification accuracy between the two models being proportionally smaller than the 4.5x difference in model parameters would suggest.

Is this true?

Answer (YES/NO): YES